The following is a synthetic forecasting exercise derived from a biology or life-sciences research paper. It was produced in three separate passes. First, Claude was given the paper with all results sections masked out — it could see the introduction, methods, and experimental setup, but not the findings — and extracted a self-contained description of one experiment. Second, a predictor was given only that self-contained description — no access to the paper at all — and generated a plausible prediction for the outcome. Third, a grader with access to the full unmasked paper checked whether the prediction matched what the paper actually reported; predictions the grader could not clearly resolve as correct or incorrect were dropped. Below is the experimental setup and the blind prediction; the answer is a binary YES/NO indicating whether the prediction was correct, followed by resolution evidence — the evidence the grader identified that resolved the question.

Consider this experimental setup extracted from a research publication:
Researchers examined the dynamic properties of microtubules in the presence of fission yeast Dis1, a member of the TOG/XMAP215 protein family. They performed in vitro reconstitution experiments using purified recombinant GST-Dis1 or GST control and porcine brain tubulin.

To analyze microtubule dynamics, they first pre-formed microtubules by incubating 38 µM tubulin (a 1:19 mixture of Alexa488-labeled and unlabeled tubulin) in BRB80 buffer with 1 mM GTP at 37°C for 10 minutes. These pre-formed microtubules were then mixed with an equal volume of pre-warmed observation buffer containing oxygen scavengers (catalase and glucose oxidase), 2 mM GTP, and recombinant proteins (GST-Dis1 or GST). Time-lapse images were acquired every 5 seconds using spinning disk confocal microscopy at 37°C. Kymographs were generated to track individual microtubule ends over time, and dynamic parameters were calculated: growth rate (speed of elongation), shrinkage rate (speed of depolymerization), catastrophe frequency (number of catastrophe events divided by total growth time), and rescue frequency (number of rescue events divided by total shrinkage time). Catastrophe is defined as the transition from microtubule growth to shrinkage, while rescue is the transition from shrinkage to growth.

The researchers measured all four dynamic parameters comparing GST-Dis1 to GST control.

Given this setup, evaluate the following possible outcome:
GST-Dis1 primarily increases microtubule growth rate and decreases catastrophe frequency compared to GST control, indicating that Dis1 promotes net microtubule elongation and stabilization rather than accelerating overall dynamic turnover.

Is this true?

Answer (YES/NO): NO